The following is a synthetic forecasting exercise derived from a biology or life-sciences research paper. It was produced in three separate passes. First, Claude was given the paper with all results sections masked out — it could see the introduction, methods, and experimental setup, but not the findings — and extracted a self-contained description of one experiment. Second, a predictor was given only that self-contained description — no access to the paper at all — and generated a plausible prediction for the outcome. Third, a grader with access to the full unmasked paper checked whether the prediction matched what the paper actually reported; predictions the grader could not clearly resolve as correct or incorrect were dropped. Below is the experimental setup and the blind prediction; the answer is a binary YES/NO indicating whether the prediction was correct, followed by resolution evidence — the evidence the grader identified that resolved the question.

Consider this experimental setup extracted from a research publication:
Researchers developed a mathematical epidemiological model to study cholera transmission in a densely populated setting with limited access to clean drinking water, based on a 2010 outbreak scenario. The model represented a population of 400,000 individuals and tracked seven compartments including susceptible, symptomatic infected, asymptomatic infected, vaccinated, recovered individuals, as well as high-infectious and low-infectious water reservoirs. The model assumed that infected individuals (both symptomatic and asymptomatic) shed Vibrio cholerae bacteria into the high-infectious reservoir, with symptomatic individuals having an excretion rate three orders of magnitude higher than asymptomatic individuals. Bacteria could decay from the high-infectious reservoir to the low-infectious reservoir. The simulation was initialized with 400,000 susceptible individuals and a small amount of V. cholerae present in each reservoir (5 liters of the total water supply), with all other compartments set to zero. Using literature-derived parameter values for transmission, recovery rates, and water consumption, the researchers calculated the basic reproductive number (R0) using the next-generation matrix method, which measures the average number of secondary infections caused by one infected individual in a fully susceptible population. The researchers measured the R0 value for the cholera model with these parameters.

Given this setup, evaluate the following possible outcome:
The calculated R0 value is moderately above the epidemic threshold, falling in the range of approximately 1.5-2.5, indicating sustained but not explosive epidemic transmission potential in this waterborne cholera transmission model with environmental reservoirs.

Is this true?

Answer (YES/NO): NO